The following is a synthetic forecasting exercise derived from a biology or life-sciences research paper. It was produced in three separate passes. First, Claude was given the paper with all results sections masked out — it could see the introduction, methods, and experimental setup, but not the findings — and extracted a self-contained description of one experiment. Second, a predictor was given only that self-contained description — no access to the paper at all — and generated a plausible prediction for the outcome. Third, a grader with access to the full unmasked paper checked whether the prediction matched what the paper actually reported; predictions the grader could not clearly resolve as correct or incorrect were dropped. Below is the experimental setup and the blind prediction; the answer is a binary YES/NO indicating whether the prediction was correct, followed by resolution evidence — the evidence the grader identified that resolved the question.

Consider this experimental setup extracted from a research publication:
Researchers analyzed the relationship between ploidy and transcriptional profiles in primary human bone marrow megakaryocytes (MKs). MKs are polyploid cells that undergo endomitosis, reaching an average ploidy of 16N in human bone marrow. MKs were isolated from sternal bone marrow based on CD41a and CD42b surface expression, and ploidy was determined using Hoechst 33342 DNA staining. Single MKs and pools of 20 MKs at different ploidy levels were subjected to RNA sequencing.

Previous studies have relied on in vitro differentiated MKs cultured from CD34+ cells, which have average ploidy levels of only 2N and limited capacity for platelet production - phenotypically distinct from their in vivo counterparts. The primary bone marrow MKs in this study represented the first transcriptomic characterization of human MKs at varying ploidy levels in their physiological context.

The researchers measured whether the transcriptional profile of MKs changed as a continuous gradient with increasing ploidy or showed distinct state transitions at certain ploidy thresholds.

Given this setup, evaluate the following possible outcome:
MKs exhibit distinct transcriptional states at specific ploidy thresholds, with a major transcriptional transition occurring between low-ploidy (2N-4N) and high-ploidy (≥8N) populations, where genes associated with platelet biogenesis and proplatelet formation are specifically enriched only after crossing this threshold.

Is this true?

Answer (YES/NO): NO